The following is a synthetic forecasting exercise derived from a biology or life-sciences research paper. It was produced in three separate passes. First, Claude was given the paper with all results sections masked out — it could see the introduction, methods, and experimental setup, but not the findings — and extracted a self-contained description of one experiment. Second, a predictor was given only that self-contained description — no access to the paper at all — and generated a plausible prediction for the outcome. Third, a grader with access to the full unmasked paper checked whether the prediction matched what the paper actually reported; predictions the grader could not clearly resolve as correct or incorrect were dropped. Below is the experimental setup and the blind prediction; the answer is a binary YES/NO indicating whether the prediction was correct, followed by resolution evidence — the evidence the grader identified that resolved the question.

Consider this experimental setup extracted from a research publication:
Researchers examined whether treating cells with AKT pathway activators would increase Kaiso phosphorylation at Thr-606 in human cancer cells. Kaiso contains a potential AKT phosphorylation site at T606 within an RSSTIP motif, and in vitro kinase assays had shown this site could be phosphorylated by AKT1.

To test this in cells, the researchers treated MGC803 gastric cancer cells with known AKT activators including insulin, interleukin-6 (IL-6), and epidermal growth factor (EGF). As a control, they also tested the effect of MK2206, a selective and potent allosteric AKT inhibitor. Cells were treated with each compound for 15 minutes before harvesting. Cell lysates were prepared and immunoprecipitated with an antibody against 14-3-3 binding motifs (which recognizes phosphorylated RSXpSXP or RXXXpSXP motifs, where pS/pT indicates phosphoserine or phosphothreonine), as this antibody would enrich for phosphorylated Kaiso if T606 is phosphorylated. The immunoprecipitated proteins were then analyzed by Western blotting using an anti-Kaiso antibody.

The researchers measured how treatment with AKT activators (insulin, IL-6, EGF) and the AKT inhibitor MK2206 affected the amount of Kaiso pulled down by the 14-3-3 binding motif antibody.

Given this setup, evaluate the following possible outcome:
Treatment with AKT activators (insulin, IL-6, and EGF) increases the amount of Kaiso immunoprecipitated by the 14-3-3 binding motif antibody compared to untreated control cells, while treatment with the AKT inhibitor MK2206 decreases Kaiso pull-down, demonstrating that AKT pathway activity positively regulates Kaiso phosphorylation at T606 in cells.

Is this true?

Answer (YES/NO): NO